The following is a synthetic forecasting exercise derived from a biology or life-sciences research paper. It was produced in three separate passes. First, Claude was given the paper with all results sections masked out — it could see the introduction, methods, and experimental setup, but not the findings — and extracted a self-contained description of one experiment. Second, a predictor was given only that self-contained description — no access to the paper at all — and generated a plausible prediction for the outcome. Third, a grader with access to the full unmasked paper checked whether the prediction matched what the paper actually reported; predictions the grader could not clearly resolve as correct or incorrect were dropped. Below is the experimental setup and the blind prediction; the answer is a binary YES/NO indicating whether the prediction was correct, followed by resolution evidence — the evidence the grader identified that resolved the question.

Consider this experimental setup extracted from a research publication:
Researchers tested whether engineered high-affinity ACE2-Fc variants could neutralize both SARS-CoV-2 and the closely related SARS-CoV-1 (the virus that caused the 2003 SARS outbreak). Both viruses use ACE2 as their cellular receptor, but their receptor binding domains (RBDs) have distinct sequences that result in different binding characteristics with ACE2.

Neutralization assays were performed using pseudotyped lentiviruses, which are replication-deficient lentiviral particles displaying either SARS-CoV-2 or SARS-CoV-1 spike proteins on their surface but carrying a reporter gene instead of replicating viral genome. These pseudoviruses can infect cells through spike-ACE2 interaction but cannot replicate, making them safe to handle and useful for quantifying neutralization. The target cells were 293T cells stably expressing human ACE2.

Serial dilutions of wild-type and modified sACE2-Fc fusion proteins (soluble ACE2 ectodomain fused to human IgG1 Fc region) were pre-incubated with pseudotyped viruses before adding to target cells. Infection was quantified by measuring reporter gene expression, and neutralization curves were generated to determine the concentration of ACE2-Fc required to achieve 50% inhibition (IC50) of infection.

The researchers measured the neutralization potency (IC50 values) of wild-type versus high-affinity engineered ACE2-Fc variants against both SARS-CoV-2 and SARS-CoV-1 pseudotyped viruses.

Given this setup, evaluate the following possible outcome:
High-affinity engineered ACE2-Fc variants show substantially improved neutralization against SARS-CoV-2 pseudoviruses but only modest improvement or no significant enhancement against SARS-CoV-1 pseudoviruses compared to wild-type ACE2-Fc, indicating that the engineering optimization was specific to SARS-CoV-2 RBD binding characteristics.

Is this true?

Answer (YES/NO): NO